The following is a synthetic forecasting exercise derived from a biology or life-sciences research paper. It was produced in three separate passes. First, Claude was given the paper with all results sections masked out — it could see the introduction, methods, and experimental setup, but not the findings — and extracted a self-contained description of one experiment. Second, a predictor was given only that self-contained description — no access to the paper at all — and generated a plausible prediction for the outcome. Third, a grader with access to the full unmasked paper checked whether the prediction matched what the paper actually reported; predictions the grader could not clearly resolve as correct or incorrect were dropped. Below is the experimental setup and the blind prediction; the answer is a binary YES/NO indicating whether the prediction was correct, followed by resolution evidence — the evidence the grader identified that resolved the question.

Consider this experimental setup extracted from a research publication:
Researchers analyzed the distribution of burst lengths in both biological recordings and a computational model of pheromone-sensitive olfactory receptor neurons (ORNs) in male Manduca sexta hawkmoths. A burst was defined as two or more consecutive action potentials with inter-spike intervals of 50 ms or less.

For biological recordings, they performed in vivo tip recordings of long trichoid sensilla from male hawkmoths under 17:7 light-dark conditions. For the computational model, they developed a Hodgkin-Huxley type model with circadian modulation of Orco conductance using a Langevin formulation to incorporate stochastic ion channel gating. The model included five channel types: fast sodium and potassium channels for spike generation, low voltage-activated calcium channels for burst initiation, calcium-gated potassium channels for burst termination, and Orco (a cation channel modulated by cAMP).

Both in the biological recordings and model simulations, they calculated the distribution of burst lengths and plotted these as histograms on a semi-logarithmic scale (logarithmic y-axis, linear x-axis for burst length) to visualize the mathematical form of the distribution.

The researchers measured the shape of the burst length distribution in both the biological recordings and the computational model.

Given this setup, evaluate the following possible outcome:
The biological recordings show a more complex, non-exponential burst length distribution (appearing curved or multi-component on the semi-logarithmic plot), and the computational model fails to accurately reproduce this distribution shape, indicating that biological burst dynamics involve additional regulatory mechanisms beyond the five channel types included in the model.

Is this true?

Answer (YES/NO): NO